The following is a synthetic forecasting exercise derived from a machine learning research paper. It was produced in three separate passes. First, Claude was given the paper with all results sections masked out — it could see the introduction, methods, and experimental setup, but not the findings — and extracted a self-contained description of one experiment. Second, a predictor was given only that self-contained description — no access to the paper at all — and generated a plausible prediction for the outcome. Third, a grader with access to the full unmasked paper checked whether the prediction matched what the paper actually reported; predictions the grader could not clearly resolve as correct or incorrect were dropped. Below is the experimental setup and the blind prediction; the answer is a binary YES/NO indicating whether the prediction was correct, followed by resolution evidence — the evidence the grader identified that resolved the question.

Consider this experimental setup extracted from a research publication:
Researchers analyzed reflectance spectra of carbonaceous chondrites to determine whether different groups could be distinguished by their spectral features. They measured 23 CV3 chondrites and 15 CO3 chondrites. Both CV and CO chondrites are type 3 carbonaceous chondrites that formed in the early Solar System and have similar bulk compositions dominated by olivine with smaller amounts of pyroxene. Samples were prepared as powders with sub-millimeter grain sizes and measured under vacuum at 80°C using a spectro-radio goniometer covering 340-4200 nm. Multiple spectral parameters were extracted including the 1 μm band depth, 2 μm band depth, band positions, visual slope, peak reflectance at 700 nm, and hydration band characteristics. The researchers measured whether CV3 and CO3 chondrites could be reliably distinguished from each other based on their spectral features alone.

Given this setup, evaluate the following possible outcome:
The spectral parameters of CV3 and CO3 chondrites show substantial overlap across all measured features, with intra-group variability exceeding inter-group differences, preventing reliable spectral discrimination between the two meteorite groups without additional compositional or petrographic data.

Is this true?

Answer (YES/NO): YES